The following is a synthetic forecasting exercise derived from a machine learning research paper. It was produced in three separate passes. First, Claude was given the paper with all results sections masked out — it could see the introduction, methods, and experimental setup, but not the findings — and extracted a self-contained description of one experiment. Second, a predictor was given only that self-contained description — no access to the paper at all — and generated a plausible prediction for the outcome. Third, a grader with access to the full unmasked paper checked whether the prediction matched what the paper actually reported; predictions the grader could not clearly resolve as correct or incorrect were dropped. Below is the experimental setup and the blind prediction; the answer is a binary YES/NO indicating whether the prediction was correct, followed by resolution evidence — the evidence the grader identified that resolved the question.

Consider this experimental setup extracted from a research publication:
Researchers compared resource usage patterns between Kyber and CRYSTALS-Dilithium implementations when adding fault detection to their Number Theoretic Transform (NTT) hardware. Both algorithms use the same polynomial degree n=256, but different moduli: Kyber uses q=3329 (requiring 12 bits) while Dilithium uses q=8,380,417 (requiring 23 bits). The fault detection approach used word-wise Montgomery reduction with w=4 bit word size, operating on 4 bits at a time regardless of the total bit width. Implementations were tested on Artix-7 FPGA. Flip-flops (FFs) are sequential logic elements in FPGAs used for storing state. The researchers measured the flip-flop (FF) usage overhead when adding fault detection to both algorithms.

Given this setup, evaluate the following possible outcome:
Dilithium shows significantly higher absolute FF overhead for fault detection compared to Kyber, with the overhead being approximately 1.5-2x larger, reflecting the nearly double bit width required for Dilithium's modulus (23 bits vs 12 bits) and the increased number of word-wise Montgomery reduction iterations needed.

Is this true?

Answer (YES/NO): NO